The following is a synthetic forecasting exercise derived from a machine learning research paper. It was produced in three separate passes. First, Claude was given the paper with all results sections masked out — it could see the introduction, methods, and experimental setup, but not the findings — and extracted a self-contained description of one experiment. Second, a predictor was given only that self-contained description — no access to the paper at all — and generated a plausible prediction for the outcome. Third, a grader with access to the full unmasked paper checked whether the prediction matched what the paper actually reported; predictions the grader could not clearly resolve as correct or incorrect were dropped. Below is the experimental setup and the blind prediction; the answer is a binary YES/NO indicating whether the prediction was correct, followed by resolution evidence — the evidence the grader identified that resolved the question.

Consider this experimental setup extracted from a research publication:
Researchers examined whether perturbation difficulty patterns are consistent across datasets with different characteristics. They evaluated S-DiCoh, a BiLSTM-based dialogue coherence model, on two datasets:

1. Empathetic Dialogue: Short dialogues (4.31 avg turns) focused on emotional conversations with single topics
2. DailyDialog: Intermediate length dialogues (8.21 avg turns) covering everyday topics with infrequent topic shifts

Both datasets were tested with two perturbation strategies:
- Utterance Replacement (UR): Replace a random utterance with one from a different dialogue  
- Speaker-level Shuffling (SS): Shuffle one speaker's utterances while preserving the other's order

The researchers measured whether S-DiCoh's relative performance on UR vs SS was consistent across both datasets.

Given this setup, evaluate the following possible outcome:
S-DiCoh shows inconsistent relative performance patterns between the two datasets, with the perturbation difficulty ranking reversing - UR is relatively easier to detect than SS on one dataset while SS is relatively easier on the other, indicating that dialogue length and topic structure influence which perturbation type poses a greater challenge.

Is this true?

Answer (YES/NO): NO